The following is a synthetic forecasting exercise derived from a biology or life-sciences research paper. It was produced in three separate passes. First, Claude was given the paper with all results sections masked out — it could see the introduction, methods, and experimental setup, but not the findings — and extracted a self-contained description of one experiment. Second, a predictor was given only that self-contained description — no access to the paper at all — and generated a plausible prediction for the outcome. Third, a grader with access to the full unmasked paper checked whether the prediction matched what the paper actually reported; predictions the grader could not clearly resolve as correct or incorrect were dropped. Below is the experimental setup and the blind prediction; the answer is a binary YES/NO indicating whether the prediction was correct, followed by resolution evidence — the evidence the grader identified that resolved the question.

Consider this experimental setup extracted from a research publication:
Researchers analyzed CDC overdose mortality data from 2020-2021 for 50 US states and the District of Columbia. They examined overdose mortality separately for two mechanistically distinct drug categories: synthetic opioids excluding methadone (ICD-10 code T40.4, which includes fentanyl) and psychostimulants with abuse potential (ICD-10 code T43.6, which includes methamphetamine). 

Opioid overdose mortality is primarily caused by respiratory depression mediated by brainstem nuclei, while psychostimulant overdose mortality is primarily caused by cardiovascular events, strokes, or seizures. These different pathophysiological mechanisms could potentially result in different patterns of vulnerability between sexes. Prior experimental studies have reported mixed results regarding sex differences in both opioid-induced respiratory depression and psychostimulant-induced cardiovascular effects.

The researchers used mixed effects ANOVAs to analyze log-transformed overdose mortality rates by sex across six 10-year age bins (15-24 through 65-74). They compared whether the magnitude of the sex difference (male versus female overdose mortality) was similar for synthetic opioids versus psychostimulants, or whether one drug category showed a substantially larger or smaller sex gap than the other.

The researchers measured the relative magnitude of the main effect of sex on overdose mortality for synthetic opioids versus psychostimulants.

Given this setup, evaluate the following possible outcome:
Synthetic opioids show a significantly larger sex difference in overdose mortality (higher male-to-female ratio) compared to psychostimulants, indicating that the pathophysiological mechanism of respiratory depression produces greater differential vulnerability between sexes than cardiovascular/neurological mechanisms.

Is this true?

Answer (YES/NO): NO